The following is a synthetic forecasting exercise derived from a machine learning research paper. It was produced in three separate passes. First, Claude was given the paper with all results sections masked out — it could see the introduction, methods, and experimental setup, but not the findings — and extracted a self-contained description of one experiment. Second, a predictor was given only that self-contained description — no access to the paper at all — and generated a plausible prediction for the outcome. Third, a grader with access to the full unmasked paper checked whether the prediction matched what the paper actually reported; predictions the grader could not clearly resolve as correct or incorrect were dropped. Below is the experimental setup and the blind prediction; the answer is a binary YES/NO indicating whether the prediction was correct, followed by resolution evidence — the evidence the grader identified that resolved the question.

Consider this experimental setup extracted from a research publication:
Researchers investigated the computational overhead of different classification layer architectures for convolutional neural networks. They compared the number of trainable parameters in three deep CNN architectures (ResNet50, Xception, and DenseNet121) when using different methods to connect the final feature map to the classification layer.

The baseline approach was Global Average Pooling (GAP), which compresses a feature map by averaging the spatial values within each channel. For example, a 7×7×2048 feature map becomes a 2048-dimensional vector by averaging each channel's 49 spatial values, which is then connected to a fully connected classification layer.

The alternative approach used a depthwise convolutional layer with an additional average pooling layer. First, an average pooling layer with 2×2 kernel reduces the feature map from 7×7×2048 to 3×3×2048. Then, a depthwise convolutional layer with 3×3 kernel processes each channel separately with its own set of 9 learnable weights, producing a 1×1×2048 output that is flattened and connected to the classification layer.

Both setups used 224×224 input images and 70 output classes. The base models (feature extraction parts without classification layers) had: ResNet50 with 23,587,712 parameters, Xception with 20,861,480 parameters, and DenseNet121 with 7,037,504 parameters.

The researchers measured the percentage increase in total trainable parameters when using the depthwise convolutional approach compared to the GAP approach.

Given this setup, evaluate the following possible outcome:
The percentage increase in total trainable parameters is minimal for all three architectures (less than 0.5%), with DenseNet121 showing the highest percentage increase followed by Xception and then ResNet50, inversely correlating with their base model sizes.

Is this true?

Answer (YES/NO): YES